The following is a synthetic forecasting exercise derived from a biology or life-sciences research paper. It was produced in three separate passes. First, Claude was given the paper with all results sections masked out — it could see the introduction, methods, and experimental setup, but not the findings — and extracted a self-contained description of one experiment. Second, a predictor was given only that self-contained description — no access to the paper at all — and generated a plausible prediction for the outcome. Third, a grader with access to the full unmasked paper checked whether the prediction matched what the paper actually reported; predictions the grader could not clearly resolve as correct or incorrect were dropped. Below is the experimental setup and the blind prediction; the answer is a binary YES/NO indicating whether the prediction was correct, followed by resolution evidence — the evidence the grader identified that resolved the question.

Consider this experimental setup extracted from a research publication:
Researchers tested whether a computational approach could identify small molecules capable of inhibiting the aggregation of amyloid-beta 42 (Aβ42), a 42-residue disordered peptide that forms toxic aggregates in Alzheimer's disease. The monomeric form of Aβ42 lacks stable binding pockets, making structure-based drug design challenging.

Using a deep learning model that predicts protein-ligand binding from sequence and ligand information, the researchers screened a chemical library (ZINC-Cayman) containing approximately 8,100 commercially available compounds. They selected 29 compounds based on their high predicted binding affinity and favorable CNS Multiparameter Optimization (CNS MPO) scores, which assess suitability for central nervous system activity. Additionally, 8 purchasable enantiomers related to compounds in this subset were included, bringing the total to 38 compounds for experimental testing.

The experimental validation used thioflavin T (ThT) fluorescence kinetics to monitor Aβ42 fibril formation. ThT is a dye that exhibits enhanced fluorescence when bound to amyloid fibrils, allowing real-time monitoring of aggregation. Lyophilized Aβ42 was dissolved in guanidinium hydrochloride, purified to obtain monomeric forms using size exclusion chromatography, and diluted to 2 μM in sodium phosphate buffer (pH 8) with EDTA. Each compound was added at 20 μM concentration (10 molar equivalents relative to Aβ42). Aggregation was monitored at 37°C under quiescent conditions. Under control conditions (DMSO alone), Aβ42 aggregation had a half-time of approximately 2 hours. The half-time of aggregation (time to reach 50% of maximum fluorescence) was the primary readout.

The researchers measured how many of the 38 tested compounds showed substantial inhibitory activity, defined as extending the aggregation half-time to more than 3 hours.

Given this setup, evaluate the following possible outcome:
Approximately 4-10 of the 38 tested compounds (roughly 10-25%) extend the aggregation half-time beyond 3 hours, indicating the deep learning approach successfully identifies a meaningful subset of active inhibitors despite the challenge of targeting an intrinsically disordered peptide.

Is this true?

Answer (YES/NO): YES